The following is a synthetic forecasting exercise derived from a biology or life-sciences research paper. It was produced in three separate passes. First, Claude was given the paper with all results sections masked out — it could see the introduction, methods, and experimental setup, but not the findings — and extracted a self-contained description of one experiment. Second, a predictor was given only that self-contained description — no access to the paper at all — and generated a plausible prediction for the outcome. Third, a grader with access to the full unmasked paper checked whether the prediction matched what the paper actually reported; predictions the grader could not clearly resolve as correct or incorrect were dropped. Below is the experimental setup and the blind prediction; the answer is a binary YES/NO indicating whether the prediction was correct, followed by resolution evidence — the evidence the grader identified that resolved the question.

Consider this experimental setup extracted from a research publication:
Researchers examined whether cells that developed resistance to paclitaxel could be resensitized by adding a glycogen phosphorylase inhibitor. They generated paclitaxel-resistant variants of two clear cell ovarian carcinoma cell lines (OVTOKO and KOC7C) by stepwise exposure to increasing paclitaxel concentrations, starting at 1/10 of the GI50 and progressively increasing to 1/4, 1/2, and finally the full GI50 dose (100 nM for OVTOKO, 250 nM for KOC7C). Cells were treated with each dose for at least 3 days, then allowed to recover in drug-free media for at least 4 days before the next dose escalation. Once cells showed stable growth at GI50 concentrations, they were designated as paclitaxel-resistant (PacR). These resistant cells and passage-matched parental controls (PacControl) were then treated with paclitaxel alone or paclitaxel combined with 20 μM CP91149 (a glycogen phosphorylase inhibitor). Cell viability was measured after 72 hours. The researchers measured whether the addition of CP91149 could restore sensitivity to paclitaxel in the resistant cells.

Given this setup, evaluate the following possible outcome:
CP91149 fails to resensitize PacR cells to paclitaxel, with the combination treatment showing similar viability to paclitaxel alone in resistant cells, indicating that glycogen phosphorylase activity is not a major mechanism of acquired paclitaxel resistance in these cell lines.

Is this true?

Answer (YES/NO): NO